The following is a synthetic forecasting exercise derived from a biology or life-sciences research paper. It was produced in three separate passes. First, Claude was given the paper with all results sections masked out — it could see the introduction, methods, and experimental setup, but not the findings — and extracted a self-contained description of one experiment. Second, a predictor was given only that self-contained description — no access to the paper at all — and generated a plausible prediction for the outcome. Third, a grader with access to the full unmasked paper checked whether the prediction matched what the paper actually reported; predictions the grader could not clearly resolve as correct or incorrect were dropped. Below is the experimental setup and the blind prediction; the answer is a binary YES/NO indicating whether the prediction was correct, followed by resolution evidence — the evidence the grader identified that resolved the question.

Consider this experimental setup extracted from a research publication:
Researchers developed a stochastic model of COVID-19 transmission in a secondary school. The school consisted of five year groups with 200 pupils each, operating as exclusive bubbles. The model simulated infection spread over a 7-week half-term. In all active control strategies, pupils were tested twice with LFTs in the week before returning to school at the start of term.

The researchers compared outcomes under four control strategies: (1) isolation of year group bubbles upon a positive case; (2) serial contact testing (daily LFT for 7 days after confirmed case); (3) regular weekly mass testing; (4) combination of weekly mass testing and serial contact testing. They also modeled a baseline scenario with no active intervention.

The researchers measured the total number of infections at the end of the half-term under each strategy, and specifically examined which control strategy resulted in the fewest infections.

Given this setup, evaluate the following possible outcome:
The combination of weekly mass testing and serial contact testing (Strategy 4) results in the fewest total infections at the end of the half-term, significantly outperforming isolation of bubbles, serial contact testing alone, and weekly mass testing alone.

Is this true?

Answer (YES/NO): YES